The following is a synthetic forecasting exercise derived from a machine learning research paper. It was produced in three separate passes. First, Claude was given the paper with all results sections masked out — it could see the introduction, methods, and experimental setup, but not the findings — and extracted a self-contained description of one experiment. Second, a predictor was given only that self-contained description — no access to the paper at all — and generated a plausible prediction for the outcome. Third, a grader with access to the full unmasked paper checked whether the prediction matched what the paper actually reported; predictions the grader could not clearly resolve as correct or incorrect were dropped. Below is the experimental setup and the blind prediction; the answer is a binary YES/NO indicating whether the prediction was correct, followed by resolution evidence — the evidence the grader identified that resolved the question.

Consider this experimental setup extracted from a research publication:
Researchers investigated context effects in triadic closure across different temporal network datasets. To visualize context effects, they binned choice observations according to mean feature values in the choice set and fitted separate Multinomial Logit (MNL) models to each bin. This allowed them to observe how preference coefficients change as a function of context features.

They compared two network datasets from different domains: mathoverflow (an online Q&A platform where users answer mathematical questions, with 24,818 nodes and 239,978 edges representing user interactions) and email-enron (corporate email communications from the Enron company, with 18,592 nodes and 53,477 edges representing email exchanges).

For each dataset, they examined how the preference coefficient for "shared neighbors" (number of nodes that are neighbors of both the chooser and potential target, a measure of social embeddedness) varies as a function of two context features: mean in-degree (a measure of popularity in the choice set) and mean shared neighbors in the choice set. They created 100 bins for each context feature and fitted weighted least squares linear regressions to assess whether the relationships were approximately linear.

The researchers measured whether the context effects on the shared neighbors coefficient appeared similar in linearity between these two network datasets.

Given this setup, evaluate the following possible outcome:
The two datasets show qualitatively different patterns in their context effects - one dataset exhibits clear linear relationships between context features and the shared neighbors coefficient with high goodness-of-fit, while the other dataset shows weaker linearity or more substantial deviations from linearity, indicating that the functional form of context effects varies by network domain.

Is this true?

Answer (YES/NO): YES